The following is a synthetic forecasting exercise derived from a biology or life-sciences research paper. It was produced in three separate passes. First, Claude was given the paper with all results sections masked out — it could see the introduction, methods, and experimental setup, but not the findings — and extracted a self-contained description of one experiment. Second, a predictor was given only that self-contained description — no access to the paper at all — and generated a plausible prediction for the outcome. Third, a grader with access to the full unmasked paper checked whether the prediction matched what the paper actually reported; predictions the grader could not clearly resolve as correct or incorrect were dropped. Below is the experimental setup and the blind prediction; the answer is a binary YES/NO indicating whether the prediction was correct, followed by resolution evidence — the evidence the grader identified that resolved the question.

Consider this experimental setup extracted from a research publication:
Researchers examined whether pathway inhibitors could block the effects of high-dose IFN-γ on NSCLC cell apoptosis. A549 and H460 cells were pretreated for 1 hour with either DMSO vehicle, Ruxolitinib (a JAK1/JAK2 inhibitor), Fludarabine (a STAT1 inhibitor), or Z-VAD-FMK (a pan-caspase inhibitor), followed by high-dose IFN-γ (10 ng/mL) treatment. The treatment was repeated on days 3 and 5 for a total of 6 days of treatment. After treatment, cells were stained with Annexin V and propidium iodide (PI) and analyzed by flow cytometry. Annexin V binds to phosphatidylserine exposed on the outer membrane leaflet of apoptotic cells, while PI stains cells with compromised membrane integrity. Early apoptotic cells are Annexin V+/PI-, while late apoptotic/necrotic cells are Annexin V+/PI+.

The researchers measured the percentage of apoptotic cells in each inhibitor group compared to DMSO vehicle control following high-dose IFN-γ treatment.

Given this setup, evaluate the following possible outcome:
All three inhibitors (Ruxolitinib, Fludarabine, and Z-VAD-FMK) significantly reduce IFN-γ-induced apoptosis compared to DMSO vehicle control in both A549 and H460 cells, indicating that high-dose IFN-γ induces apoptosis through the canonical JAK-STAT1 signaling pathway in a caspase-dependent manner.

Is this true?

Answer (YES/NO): YES